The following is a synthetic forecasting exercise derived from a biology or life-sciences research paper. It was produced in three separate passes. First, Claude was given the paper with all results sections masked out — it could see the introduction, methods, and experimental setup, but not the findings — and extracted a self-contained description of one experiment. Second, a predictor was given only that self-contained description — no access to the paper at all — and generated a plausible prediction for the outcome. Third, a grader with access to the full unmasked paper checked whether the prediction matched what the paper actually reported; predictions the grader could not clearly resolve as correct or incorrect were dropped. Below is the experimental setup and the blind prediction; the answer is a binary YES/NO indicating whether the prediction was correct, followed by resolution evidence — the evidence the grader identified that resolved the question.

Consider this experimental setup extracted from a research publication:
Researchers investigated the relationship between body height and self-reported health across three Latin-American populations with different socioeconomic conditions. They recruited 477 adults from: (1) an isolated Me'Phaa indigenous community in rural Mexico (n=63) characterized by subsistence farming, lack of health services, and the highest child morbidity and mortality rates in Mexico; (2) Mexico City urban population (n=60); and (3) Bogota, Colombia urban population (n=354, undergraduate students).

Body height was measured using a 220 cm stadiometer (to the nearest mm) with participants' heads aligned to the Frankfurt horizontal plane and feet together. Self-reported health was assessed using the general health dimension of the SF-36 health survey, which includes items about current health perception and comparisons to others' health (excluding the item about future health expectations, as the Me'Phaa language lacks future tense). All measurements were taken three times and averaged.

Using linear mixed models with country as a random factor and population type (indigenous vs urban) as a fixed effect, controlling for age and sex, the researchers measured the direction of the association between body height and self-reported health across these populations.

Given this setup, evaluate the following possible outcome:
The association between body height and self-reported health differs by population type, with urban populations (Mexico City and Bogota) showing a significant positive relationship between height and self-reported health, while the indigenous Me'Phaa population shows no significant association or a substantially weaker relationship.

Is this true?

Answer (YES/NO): NO